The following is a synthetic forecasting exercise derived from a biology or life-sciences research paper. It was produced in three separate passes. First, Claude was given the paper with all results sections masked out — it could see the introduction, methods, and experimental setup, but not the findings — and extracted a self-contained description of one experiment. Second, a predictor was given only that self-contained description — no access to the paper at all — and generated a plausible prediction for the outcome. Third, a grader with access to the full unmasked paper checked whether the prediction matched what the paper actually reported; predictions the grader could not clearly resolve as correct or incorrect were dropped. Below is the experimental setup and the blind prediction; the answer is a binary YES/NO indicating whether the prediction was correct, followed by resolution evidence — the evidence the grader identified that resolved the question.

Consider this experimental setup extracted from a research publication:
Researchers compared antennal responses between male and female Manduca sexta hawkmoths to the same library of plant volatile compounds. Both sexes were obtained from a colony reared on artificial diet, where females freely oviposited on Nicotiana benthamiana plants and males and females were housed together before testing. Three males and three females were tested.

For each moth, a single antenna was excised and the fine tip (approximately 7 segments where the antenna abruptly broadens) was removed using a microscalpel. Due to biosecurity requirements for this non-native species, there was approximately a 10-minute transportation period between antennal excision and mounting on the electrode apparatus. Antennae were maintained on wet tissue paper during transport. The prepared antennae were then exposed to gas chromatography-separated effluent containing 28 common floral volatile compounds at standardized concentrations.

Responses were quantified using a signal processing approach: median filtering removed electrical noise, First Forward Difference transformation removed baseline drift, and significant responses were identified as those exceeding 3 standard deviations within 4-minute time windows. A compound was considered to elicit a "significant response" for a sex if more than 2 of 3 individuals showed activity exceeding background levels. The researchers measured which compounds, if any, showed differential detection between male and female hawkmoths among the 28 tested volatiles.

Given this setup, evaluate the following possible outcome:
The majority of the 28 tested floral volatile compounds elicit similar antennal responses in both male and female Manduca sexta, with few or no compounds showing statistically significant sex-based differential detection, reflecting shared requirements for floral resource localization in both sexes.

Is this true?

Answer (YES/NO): NO